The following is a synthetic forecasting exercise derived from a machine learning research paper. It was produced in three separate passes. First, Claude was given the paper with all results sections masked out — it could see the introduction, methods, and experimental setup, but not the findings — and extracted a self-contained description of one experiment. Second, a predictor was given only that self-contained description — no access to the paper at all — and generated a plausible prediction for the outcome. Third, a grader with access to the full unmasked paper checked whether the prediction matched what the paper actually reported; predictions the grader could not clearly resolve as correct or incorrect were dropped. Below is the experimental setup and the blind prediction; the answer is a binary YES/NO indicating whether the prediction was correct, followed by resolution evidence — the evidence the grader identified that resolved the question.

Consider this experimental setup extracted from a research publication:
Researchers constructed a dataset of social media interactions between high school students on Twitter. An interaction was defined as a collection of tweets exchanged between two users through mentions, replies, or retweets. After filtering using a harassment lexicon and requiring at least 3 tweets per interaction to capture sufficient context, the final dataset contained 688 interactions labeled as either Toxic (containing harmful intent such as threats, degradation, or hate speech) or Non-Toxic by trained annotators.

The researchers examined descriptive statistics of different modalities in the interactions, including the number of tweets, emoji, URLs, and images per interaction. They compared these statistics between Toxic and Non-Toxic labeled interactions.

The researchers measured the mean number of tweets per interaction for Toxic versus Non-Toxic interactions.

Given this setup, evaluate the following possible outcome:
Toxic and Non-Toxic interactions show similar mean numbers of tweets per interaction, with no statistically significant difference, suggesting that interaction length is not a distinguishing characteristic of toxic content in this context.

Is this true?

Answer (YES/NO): NO